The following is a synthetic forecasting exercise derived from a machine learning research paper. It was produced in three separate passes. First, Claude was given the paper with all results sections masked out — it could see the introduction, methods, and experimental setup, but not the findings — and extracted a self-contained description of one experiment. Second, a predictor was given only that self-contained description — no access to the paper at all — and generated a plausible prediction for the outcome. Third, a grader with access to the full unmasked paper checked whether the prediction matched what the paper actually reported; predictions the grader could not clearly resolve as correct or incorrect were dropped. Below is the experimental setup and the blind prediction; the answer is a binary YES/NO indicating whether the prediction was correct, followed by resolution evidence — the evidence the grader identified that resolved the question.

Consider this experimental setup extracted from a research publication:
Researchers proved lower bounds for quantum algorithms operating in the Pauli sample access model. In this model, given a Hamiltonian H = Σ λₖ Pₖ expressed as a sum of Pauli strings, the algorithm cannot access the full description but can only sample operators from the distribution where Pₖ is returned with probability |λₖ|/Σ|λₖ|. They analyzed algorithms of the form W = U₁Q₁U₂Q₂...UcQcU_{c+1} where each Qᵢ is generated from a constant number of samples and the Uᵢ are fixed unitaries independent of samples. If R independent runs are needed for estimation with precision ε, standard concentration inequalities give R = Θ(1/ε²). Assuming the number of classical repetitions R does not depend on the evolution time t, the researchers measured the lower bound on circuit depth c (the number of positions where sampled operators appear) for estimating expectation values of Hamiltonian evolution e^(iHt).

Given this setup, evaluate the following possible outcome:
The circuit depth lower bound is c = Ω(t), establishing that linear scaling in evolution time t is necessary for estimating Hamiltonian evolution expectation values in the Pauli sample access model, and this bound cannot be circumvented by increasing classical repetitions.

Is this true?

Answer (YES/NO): NO